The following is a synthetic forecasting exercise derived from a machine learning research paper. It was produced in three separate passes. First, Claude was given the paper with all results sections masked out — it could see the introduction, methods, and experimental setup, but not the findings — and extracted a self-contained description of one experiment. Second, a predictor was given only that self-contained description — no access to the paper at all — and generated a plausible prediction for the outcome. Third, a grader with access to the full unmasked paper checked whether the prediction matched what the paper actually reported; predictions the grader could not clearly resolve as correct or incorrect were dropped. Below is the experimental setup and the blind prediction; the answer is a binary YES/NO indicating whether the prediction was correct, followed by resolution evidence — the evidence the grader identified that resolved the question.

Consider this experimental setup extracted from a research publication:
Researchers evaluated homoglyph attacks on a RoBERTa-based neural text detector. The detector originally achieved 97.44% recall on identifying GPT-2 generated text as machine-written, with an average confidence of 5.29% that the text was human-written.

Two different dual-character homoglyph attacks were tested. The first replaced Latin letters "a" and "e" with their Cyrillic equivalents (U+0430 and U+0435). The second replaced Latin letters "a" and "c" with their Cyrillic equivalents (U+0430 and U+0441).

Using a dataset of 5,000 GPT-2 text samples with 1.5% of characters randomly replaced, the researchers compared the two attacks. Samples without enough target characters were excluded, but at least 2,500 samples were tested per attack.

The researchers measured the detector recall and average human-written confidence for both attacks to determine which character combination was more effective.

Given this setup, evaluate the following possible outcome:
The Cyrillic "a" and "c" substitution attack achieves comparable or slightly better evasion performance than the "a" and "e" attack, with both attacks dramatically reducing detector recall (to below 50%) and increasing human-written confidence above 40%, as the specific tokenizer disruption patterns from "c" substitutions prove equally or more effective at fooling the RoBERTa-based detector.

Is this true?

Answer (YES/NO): NO